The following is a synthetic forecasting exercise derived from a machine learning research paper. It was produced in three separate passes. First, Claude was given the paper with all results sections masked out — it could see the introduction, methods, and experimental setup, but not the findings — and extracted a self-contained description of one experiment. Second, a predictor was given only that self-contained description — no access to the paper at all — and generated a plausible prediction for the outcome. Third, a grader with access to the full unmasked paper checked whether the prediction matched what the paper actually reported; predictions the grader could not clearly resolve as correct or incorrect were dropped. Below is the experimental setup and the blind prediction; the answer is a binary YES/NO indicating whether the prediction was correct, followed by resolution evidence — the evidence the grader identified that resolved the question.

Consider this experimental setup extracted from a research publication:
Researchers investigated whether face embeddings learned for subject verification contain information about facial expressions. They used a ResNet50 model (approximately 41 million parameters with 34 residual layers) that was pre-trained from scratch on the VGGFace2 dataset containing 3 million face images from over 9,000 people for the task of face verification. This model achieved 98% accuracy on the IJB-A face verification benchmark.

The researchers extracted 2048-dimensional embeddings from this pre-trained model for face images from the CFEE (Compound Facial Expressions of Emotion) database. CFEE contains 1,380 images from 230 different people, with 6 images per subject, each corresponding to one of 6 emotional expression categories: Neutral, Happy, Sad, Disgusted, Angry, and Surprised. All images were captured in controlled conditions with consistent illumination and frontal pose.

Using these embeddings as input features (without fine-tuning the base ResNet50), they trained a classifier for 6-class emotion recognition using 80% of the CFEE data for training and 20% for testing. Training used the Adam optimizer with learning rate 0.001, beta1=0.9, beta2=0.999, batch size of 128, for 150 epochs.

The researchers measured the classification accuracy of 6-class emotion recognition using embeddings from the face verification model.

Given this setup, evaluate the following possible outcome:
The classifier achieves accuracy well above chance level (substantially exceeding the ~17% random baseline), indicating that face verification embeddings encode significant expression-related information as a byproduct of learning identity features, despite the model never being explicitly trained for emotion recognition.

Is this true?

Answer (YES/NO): YES